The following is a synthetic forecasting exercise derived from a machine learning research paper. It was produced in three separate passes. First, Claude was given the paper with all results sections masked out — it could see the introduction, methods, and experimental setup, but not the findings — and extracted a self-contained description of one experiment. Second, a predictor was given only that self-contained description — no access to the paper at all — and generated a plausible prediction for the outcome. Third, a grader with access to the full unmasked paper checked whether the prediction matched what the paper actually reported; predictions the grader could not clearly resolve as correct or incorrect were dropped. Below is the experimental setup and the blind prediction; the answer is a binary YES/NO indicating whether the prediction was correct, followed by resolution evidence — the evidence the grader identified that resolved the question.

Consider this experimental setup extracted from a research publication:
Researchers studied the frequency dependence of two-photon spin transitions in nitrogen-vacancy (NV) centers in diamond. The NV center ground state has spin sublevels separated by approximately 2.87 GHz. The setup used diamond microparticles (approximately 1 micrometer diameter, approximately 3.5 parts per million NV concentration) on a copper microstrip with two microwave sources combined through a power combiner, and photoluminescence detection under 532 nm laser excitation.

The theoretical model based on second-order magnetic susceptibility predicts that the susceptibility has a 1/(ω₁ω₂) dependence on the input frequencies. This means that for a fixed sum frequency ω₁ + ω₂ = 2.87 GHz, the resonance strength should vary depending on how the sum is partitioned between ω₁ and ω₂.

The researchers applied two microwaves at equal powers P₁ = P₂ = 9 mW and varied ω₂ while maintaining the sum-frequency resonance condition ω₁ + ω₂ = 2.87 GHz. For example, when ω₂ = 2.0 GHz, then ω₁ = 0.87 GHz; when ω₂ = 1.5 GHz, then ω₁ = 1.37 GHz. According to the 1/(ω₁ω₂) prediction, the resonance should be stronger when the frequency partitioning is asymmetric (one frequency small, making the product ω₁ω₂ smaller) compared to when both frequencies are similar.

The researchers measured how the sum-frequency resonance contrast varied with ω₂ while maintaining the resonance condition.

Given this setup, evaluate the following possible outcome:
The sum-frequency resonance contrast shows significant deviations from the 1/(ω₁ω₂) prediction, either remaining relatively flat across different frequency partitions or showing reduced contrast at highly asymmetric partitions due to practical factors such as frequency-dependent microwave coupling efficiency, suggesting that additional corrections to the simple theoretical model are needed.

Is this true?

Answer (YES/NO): NO